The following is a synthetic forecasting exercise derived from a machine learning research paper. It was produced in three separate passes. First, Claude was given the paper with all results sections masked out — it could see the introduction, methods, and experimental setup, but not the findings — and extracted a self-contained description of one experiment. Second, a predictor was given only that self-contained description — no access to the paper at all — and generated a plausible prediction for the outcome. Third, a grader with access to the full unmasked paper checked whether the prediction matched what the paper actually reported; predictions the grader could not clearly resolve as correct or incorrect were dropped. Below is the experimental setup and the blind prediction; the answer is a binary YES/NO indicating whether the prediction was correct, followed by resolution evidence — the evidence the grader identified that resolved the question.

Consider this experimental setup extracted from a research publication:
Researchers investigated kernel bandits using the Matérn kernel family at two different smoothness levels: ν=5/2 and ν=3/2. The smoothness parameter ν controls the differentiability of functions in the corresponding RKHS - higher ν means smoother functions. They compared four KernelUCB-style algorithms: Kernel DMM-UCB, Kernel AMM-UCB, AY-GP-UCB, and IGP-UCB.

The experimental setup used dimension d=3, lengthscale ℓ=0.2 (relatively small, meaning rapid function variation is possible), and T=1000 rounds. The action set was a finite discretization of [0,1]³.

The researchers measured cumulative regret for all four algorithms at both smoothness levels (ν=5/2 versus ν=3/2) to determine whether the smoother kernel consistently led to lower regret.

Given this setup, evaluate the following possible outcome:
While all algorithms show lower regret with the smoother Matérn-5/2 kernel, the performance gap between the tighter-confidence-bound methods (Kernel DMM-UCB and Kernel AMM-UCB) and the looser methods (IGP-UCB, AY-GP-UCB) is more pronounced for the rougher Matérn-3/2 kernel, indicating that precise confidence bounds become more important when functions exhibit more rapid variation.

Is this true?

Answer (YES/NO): NO